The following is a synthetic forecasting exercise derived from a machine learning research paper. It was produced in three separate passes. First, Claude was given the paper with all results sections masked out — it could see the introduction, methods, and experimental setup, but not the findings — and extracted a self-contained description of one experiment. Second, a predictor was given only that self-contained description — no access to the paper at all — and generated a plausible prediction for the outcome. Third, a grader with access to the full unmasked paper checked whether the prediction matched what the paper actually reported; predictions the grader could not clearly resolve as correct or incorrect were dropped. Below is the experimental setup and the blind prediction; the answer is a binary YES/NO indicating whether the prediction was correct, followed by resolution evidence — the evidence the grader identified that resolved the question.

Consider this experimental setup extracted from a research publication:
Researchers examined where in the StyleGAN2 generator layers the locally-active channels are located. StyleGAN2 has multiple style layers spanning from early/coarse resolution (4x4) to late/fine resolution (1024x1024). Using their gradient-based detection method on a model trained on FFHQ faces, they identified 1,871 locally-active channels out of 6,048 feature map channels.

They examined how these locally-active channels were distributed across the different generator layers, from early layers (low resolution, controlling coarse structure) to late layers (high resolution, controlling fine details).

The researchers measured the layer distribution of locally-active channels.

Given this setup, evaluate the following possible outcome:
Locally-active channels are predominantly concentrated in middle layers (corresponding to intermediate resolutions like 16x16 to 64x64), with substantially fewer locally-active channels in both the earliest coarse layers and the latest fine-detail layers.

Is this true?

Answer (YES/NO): YES